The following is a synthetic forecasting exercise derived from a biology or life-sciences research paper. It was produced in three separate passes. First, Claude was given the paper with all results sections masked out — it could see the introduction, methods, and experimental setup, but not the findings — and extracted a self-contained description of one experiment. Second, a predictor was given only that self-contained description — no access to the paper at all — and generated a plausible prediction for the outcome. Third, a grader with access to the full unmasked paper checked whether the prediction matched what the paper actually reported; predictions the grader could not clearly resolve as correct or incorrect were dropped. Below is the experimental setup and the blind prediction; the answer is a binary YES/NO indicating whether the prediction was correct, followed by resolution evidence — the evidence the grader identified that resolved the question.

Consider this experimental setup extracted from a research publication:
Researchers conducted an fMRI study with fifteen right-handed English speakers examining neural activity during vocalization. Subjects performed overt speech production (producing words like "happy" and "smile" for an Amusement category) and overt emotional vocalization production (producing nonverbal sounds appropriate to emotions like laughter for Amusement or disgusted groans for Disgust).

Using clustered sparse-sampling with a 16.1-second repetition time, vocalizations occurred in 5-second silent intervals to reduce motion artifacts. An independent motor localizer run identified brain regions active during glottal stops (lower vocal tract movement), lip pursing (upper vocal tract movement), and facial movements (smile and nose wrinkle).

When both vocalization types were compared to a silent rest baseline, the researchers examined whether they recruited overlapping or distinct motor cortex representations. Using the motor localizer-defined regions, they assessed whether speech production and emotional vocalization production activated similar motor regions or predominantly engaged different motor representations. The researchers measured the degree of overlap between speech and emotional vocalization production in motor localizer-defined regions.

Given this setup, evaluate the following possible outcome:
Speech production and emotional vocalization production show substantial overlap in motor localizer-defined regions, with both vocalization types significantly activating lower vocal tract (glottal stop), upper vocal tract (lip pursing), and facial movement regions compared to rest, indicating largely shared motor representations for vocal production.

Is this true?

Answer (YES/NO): YES